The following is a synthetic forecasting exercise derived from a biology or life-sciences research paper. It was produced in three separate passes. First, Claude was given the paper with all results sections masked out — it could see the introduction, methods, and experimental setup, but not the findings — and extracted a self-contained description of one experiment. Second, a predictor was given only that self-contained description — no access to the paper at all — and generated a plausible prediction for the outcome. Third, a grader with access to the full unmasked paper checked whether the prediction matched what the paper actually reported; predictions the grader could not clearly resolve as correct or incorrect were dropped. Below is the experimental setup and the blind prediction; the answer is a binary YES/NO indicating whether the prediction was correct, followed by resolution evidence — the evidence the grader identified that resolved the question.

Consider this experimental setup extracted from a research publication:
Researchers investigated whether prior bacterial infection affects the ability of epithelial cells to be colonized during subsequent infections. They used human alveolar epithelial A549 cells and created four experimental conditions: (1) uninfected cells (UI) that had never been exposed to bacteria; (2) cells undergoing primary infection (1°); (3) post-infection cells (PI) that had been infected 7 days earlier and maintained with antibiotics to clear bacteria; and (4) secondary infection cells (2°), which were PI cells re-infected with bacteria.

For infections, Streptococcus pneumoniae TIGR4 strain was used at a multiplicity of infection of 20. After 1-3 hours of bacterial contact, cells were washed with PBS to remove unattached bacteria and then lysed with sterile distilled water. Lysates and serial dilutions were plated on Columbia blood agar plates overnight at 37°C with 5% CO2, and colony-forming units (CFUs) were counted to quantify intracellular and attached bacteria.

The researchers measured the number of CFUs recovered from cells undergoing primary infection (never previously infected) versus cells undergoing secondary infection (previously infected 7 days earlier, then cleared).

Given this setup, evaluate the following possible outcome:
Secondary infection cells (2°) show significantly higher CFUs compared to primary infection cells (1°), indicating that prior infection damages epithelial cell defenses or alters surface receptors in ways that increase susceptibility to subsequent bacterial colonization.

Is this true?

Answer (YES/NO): YES